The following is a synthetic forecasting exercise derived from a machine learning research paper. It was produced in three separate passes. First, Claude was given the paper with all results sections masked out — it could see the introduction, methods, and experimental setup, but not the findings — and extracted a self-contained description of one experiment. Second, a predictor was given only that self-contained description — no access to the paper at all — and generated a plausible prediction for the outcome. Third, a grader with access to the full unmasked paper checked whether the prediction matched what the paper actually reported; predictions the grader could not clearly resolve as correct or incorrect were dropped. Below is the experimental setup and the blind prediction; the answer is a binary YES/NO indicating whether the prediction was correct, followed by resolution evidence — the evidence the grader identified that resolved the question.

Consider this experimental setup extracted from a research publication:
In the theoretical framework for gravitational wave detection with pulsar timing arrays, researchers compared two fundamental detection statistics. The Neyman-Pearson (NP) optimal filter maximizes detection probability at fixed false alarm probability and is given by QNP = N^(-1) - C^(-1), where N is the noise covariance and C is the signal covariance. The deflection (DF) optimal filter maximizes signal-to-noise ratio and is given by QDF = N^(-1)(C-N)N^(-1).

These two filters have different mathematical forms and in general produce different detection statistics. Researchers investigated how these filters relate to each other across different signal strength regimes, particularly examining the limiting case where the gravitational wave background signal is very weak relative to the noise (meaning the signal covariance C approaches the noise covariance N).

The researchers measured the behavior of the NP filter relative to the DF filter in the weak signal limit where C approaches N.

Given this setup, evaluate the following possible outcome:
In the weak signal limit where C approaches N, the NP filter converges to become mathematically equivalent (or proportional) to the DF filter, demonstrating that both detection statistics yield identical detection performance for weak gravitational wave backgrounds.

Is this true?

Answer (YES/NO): YES